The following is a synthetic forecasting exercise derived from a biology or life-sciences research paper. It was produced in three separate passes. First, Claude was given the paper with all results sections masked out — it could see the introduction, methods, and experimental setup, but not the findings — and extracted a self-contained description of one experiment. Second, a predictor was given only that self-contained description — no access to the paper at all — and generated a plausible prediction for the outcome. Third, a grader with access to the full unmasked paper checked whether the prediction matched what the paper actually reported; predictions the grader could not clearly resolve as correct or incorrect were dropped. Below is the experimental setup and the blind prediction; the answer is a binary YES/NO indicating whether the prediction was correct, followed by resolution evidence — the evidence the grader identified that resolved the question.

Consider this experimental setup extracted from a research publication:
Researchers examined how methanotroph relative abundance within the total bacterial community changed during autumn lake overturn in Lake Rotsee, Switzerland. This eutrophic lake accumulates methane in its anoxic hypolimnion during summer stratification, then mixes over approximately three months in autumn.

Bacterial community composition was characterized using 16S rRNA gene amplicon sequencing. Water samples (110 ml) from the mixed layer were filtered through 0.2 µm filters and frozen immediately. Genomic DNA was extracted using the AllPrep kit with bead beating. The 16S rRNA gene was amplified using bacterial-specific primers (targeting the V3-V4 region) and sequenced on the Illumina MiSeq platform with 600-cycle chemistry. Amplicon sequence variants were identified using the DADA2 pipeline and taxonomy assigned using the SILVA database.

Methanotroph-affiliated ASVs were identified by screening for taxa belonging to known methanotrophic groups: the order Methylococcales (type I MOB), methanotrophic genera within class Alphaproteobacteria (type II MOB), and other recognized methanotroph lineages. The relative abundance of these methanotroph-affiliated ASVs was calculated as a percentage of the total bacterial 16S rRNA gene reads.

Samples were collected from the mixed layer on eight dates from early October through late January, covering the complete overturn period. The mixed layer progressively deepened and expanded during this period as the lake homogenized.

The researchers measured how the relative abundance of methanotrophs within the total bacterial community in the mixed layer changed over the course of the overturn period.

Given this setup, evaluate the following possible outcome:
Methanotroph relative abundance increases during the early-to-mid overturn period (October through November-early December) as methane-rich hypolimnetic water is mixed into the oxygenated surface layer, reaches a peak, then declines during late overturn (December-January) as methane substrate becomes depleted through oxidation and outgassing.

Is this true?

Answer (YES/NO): NO